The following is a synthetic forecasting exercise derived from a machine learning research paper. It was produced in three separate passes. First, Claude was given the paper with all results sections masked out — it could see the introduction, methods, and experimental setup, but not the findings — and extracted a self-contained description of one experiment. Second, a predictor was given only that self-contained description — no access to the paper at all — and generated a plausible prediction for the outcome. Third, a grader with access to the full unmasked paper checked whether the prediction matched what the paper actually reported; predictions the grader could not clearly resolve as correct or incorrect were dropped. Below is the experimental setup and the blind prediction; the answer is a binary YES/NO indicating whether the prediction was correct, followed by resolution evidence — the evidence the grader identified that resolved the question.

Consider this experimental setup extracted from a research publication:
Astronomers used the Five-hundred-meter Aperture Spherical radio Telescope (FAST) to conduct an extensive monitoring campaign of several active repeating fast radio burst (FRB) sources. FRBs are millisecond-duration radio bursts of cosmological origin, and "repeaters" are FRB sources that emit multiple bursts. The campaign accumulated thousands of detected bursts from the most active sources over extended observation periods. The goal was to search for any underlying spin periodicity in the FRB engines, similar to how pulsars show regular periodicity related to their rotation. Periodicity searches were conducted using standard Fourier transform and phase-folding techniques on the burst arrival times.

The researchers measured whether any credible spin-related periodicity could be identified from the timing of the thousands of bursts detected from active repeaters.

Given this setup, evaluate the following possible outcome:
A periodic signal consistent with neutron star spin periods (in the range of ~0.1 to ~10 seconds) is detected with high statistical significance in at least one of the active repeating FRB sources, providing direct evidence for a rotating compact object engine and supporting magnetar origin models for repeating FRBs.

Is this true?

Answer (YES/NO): NO